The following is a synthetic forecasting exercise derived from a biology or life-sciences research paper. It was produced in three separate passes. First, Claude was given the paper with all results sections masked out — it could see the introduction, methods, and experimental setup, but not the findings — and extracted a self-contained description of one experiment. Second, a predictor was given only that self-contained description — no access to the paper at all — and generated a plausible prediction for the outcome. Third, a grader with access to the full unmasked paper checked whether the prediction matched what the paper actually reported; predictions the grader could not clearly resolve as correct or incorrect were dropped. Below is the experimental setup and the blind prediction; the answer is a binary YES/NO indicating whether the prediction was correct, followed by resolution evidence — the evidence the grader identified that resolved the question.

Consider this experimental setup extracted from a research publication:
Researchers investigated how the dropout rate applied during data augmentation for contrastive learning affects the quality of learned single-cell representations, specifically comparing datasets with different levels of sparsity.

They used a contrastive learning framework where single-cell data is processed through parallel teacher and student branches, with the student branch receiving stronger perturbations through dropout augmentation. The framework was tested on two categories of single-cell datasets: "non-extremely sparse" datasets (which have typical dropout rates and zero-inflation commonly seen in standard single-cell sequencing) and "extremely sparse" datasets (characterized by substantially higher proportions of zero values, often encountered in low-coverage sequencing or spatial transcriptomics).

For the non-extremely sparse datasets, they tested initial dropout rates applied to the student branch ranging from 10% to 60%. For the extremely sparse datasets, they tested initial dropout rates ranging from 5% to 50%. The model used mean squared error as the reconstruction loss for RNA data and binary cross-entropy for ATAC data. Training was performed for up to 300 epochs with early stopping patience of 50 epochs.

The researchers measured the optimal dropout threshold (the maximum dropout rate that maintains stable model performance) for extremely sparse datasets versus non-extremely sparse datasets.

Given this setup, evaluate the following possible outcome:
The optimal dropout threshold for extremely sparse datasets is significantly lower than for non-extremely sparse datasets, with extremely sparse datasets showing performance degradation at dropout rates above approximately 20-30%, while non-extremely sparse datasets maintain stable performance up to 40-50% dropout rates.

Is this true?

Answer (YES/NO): YES